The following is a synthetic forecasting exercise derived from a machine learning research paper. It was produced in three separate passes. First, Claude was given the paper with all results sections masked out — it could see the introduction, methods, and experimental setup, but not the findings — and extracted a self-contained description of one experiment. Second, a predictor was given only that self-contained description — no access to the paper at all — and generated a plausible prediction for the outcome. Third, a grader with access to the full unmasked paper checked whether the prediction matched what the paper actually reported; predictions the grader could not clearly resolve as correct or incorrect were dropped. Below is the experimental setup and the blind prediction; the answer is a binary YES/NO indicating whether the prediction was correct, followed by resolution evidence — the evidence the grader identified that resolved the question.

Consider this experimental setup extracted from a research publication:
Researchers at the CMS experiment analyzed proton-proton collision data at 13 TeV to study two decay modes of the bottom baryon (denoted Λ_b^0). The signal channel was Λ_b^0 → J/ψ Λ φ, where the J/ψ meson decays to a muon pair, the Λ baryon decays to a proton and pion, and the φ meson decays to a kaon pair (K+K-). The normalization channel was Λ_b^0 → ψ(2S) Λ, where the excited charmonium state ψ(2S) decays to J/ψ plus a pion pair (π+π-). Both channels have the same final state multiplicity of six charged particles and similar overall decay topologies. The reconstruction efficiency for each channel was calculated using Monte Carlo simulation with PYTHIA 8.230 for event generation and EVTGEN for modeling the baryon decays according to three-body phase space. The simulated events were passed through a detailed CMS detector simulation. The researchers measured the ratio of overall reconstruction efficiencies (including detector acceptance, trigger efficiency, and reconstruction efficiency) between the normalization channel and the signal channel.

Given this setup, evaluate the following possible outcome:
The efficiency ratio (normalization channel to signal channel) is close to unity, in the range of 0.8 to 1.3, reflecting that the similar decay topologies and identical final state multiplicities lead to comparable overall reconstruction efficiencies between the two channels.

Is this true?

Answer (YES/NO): NO